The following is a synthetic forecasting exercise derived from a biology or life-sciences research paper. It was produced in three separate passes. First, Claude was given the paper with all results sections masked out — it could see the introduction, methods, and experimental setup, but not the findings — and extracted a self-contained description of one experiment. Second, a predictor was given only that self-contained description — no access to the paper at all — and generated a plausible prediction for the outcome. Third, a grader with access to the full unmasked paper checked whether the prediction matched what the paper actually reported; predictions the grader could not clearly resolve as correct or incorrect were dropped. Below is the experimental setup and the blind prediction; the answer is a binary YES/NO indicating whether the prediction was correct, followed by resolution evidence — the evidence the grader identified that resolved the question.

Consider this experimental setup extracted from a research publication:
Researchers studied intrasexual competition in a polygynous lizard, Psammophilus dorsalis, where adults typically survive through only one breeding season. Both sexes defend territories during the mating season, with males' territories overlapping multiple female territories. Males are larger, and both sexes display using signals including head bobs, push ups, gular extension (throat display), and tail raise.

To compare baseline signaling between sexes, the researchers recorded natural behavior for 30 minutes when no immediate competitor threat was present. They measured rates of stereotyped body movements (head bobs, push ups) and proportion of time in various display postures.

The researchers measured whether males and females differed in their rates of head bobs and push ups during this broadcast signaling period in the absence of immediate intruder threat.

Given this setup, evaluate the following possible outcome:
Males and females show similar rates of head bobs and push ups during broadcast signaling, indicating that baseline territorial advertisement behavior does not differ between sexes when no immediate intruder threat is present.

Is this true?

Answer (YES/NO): NO